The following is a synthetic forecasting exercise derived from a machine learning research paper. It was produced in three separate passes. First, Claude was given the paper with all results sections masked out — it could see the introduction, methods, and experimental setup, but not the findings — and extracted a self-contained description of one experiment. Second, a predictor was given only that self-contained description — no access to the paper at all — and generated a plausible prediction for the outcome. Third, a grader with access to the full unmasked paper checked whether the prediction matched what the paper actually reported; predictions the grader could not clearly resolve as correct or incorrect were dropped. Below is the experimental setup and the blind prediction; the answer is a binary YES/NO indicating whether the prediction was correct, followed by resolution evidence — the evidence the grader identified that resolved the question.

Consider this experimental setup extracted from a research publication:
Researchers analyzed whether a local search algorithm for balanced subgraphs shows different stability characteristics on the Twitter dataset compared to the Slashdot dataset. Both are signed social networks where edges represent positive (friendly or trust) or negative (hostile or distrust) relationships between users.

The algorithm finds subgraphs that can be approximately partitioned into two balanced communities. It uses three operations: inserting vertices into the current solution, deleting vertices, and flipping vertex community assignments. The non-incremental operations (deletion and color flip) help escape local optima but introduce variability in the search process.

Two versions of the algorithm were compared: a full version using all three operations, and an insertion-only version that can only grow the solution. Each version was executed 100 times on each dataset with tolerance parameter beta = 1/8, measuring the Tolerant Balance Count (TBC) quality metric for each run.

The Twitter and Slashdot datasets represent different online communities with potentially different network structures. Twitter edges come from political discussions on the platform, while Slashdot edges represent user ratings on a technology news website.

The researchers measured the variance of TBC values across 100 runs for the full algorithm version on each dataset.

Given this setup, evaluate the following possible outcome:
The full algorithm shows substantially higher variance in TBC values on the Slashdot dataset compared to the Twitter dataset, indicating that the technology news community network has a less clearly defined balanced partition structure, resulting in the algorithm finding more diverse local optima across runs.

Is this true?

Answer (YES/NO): NO